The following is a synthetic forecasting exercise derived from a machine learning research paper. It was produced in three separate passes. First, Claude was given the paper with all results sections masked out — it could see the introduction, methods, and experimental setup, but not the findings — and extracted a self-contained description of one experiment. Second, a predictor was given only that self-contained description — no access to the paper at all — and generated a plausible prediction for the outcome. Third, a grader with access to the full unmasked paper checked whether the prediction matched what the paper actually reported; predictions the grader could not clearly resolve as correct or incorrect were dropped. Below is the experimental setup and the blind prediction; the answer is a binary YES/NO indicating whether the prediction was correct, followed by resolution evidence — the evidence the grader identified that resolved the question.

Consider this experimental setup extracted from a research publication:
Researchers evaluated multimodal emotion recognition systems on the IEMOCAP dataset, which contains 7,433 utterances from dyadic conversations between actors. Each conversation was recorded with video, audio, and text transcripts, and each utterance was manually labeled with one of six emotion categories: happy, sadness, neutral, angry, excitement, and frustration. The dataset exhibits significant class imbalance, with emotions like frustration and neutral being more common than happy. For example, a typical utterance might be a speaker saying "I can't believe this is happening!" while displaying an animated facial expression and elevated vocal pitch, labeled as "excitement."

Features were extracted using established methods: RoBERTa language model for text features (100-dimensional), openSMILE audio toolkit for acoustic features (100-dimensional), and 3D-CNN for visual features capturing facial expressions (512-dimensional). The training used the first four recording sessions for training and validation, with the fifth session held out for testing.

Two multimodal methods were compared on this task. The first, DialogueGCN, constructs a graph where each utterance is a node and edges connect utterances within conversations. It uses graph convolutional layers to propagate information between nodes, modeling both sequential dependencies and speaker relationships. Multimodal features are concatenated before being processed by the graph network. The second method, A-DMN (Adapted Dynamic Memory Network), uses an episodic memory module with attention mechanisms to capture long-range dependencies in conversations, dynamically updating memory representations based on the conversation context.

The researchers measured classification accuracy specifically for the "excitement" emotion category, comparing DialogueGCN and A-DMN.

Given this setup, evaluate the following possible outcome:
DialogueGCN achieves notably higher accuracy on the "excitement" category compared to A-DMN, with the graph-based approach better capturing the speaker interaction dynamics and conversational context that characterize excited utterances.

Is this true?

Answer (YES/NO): NO